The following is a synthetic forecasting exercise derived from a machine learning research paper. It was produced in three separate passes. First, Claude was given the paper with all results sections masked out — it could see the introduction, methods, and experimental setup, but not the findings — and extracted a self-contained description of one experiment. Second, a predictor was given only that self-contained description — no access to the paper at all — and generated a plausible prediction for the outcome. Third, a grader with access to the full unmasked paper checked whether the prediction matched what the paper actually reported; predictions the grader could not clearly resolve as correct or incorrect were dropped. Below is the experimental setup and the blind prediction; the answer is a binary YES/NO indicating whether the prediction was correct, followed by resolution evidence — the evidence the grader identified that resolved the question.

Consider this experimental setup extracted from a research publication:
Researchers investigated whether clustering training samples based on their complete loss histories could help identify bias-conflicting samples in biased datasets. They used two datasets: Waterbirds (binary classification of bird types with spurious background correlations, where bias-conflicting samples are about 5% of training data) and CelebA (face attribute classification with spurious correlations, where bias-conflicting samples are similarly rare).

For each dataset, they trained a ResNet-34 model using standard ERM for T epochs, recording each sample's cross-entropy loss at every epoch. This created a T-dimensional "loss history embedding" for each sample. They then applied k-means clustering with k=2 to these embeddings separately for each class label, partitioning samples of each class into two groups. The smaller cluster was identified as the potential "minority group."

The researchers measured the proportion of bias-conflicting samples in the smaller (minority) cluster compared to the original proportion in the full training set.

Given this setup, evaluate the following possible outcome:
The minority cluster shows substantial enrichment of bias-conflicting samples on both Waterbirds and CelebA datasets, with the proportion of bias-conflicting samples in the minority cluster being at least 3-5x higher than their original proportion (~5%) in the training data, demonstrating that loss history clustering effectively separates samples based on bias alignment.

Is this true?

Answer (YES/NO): YES